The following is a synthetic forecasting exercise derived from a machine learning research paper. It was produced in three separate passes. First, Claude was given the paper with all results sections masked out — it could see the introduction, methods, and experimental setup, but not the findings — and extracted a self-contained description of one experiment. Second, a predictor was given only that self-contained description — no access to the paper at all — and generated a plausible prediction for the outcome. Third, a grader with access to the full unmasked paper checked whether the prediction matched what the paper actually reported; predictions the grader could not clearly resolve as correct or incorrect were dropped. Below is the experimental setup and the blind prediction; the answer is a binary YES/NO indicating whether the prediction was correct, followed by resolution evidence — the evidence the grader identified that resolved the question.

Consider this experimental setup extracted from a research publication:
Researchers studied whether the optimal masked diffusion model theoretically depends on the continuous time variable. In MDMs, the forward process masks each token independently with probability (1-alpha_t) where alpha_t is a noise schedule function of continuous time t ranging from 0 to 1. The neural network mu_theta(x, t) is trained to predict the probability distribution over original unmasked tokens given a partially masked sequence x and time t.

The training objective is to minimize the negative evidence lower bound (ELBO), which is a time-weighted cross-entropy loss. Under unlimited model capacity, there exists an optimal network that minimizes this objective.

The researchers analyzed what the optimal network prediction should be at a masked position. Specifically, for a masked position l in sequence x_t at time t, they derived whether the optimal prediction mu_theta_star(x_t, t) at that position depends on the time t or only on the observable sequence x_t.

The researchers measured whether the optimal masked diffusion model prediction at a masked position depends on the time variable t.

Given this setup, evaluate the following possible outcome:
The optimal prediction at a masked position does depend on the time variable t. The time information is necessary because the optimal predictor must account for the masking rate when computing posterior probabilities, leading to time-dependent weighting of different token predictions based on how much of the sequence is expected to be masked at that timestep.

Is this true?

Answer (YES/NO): NO